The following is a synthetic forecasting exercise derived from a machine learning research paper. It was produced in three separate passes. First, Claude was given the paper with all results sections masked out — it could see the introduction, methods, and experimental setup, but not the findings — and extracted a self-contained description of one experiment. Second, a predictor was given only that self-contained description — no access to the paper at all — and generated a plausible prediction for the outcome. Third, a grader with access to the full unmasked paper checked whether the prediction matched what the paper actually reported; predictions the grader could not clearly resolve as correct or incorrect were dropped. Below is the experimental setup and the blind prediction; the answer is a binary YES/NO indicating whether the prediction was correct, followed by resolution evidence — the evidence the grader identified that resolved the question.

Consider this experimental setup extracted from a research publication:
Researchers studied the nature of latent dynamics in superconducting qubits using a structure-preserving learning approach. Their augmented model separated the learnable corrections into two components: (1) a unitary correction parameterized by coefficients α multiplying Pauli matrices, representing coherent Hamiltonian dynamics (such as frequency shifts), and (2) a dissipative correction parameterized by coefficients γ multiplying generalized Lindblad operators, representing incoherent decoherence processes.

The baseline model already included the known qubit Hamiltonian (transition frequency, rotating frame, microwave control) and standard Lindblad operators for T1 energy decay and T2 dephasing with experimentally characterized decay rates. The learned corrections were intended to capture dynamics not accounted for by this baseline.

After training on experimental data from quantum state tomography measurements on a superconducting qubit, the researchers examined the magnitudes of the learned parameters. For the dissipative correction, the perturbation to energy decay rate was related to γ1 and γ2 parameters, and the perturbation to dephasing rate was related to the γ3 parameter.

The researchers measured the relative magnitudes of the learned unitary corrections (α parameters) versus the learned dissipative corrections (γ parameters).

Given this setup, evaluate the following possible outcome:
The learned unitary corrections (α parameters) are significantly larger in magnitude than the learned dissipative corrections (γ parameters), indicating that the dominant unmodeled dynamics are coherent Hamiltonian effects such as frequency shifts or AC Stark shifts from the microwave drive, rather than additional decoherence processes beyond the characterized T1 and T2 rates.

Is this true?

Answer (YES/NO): NO